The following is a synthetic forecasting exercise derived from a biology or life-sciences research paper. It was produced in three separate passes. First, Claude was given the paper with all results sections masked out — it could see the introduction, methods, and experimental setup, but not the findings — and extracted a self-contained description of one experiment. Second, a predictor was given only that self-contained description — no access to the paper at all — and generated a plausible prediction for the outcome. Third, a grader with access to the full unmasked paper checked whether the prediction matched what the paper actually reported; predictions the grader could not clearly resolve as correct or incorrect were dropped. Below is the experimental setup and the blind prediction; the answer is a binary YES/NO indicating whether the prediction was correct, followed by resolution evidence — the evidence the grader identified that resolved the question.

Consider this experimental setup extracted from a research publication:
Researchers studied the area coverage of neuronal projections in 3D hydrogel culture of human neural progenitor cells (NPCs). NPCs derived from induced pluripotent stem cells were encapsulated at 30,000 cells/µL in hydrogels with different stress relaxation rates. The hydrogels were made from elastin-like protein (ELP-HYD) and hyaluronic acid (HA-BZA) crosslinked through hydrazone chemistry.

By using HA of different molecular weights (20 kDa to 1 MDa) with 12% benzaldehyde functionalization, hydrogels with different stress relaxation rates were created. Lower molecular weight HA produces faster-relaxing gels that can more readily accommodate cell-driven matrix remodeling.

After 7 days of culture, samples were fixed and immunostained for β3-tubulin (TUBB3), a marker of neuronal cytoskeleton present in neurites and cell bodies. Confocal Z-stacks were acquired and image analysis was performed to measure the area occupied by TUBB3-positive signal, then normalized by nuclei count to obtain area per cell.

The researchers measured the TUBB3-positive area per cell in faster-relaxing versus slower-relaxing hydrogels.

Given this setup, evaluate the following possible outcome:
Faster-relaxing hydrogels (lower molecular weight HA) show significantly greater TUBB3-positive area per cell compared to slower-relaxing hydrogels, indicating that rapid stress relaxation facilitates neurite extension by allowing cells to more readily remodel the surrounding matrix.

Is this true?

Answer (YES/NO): YES